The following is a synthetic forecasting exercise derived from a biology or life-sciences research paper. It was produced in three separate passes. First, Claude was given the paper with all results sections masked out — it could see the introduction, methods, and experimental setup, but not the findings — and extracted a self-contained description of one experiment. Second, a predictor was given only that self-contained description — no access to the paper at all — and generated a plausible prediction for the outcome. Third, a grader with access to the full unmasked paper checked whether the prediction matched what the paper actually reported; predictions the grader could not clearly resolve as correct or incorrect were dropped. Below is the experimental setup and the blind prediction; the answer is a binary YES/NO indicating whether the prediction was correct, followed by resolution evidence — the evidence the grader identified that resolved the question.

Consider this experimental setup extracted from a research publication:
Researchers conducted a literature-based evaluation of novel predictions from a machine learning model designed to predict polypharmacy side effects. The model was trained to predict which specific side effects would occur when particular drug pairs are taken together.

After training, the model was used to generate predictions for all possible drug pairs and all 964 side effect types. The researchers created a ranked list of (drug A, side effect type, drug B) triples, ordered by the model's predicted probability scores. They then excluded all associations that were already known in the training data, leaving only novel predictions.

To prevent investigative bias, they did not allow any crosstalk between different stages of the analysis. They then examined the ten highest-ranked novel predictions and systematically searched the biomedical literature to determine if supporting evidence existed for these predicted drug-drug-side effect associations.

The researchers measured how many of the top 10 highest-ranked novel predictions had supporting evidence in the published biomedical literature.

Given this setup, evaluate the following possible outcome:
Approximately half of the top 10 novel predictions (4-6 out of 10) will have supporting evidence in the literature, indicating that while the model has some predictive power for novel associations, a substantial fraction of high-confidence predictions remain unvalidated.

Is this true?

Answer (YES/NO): YES